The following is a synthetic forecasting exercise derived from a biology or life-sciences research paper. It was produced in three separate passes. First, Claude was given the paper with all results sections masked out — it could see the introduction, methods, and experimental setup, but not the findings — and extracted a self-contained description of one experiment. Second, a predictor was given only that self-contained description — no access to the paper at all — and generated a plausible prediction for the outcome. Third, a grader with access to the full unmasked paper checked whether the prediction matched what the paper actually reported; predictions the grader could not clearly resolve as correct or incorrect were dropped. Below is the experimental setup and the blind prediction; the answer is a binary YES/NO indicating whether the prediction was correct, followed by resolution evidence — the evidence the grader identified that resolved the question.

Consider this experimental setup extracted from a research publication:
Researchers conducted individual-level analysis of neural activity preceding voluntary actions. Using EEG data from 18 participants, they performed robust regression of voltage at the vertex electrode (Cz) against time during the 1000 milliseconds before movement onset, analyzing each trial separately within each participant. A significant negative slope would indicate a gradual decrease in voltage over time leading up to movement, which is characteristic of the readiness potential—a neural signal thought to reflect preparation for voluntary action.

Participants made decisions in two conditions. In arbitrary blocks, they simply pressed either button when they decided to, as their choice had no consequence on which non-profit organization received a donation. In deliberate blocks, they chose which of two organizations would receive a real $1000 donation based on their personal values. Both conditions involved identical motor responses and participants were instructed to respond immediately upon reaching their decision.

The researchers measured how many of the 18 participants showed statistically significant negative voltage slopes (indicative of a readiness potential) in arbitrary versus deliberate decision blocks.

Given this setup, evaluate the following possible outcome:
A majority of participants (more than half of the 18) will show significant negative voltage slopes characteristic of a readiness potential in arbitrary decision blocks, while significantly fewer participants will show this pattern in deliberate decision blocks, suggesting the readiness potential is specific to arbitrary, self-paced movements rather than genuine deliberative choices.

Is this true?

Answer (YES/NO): YES